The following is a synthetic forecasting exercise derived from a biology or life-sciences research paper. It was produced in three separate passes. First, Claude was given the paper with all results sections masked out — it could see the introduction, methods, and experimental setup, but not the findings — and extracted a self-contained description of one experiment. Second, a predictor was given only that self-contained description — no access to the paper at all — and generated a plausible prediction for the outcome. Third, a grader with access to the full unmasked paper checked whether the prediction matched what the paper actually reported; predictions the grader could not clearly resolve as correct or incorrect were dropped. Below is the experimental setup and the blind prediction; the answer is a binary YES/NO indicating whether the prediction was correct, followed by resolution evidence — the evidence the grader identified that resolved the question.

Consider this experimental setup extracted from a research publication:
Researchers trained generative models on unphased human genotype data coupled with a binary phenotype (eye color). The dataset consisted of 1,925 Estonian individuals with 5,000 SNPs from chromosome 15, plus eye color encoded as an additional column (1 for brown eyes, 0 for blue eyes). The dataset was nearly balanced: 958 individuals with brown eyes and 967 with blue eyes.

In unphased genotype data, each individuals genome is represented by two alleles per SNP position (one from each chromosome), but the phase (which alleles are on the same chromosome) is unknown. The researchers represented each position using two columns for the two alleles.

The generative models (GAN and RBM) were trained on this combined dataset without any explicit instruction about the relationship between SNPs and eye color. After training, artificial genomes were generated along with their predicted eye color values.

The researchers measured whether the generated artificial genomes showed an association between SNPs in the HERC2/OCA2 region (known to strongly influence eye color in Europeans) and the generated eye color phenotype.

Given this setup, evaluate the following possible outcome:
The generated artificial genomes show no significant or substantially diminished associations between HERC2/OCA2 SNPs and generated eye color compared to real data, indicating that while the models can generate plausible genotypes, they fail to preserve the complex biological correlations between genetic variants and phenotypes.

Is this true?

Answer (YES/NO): NO